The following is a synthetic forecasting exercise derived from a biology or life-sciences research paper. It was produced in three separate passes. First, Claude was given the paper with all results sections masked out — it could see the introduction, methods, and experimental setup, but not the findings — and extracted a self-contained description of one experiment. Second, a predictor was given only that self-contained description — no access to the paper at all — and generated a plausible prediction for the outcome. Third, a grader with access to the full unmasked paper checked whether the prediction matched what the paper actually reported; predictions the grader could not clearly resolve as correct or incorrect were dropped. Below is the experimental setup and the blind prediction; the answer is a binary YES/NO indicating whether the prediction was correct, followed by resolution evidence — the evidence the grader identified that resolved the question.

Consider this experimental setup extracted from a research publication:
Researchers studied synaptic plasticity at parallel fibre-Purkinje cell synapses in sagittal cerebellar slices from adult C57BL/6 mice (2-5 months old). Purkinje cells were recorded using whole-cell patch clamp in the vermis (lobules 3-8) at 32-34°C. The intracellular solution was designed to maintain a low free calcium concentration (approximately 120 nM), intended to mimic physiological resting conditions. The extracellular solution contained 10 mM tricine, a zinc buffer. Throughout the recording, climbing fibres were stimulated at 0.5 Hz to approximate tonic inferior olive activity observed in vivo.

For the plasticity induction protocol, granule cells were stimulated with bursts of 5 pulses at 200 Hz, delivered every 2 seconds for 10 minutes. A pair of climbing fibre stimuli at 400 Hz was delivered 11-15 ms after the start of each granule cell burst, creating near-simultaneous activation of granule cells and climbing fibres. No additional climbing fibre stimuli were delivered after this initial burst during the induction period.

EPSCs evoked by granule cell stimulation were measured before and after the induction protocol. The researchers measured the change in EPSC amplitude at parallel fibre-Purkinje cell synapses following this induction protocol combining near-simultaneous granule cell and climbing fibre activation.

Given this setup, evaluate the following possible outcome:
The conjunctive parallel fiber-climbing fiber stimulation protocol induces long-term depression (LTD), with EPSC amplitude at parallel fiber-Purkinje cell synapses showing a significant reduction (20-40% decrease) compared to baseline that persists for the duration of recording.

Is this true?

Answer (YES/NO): NO